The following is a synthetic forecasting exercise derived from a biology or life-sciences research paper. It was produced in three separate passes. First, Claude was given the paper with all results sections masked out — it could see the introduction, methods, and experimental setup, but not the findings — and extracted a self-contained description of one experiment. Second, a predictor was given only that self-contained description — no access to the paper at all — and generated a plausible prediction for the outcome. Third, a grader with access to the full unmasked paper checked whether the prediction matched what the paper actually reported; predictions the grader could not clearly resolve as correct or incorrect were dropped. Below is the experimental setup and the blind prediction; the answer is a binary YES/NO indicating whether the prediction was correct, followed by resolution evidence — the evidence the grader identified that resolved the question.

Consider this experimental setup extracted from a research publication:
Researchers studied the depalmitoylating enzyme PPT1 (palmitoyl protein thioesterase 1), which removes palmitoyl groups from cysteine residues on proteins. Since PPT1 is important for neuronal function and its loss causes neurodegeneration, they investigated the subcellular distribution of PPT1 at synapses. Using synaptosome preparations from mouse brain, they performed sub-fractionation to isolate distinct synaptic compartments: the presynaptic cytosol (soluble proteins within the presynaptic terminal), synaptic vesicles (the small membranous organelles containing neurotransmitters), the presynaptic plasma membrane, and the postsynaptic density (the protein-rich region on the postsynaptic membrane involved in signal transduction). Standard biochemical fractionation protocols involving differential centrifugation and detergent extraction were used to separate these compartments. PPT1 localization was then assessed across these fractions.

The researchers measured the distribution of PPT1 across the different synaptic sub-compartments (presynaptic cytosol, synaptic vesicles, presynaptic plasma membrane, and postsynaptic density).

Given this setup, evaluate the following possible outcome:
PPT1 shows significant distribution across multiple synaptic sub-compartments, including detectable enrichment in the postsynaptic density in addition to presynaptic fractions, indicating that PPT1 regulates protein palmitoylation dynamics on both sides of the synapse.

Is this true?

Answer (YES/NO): YES